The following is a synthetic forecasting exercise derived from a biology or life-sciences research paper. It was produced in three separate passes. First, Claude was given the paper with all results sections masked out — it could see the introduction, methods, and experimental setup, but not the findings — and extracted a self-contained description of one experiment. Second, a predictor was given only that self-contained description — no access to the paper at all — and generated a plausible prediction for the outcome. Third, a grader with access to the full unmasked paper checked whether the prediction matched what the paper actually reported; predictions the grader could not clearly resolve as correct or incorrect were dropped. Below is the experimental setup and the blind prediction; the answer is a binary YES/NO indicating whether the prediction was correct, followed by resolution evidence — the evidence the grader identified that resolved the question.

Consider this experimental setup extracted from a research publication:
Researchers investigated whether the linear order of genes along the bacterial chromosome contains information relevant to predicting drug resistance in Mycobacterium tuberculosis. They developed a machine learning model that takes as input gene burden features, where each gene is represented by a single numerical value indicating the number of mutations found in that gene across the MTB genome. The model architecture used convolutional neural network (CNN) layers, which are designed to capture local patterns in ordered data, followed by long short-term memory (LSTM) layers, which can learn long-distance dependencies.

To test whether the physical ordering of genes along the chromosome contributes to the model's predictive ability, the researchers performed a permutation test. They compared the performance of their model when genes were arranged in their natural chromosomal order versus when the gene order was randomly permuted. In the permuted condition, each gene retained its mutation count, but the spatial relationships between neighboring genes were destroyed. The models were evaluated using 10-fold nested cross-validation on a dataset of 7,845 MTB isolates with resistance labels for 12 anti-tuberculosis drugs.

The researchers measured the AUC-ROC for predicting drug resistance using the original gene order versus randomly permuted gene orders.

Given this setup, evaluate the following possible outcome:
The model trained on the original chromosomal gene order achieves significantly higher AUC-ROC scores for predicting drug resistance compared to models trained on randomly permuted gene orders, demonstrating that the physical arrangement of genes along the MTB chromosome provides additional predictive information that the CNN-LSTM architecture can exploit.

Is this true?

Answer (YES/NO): YES